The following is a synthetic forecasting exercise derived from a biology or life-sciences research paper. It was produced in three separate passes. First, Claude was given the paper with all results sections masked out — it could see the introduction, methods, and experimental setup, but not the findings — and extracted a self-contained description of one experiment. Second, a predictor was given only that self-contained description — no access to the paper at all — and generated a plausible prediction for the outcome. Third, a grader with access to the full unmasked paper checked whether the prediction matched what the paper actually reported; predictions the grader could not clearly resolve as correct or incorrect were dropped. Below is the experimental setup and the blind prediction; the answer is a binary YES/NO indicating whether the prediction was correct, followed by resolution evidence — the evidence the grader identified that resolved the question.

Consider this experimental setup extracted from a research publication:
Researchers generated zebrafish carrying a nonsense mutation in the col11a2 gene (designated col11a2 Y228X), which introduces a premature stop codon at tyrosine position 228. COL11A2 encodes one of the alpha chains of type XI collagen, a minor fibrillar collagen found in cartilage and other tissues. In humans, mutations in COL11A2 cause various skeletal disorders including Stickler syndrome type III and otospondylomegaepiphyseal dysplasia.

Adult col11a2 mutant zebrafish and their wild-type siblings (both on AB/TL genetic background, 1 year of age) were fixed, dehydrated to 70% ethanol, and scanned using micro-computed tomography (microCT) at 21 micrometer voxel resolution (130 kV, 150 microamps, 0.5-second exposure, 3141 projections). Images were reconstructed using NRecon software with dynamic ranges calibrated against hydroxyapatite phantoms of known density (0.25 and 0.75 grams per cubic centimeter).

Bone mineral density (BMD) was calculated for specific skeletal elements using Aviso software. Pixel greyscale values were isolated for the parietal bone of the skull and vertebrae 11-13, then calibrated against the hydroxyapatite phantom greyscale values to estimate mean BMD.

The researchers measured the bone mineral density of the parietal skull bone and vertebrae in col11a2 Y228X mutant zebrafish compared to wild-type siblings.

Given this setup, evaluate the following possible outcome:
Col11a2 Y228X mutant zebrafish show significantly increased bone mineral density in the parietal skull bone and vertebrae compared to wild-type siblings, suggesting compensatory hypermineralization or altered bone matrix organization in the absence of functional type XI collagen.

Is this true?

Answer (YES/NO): NO